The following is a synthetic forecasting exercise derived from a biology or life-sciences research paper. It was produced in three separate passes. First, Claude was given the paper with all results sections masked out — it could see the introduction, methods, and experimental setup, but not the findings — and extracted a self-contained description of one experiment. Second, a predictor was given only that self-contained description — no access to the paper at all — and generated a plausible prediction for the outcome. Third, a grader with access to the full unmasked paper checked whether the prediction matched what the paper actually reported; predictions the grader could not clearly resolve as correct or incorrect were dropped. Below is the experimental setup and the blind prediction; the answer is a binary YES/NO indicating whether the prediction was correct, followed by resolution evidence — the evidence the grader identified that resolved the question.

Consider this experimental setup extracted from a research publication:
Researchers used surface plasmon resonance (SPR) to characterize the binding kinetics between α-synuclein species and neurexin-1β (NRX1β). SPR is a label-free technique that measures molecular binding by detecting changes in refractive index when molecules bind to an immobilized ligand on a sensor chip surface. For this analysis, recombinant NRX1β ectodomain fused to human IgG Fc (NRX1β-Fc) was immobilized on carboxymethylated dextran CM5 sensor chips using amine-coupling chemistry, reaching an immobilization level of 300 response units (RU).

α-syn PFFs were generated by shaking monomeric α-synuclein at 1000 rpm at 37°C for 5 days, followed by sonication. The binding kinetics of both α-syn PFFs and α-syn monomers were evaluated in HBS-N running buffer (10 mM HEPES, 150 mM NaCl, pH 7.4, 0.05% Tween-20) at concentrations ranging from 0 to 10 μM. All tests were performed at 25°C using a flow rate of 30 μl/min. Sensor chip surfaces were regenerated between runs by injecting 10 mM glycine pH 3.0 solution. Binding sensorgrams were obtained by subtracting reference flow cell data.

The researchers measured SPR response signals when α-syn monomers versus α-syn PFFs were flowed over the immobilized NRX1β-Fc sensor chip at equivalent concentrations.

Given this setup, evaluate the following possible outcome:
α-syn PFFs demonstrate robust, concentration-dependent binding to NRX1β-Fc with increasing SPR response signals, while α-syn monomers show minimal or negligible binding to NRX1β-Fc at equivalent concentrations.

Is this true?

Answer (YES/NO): YES